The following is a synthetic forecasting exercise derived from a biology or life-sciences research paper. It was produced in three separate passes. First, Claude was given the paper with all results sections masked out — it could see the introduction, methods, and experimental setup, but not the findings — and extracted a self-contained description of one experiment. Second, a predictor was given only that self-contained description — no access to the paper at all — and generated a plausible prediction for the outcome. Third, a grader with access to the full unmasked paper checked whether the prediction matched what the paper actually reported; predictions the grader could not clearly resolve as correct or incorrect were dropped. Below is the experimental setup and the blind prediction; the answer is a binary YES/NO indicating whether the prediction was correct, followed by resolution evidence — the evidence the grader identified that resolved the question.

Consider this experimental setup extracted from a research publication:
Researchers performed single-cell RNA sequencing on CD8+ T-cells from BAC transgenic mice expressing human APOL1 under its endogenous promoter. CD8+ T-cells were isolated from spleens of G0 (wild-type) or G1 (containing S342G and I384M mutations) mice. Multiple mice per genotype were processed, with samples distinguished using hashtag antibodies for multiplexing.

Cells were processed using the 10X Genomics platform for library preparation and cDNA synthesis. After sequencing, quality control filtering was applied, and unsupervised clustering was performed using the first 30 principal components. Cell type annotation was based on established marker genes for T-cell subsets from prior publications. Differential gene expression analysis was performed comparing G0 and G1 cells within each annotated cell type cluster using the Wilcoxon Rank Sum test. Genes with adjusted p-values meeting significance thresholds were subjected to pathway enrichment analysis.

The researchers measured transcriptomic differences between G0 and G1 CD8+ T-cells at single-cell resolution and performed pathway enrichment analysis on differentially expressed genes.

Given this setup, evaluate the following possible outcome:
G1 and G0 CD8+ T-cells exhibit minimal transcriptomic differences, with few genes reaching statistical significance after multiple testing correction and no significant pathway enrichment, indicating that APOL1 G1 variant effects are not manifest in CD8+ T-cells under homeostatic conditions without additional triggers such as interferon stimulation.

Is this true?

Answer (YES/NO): NO